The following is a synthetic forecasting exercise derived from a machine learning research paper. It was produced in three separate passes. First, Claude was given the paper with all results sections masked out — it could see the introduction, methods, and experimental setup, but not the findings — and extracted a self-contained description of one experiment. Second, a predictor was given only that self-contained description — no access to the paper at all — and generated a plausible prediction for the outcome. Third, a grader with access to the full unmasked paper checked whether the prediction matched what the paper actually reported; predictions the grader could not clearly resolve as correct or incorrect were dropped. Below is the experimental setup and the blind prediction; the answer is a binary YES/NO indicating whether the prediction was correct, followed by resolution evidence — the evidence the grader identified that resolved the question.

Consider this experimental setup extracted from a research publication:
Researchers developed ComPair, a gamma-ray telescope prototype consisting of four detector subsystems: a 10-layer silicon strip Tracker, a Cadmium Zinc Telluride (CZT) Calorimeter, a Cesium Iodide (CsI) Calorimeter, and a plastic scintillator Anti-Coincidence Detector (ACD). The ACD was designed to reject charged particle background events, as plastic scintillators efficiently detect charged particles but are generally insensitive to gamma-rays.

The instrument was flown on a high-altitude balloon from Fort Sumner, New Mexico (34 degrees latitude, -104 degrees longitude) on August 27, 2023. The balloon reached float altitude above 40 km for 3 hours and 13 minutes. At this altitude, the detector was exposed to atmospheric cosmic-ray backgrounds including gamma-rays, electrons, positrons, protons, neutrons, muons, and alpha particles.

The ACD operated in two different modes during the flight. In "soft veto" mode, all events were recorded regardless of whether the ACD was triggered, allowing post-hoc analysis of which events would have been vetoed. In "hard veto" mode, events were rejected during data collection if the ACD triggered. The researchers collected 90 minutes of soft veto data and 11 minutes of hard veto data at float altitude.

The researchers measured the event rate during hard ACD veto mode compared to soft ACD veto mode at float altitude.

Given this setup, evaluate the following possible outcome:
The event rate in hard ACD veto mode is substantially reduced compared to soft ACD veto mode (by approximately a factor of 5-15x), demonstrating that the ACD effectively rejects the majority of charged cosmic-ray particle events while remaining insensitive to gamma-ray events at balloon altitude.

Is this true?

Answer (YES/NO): YES